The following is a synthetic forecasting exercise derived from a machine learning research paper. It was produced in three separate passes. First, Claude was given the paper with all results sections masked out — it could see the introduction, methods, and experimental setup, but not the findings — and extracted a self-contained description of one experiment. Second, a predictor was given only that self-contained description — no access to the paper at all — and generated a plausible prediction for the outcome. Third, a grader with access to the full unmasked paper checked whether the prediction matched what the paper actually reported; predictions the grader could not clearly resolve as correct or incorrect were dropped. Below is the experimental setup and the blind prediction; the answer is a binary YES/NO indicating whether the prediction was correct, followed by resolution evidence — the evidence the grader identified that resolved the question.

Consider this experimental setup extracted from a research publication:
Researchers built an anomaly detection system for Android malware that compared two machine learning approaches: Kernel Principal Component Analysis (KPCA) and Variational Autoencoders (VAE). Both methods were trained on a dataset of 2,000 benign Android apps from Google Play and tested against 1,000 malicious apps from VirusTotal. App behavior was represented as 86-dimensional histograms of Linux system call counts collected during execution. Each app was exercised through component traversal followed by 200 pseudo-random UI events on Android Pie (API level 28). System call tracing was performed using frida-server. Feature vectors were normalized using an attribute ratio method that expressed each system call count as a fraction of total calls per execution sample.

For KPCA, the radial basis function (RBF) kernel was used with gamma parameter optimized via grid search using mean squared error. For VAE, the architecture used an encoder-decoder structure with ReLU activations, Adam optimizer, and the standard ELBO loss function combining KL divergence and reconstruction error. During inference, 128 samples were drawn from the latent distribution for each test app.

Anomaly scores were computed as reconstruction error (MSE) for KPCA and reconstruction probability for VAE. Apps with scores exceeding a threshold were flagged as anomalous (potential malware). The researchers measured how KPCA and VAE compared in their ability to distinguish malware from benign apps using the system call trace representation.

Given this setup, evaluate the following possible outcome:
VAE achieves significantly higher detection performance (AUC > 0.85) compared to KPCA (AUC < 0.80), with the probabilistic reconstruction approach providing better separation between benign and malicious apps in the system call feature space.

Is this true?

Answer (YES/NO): NO